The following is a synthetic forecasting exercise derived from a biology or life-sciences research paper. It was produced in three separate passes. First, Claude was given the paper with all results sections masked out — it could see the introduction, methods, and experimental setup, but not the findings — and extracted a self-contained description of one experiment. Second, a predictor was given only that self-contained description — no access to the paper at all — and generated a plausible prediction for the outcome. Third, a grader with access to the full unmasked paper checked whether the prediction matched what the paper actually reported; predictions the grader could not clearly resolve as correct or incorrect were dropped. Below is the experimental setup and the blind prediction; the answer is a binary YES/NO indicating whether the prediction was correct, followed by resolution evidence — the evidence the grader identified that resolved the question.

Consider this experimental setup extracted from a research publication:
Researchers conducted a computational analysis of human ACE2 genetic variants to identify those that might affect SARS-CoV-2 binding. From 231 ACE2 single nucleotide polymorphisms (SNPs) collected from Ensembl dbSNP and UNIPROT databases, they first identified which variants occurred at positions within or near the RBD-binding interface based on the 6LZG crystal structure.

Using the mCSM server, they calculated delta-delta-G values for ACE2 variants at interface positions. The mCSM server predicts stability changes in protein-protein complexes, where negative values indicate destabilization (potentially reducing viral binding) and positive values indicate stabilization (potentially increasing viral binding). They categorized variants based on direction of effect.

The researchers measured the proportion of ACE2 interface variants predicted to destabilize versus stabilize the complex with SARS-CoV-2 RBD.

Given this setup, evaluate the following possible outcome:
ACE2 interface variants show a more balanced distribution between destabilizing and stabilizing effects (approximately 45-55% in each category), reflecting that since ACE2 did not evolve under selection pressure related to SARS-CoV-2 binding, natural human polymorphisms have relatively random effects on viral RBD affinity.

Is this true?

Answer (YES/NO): NO